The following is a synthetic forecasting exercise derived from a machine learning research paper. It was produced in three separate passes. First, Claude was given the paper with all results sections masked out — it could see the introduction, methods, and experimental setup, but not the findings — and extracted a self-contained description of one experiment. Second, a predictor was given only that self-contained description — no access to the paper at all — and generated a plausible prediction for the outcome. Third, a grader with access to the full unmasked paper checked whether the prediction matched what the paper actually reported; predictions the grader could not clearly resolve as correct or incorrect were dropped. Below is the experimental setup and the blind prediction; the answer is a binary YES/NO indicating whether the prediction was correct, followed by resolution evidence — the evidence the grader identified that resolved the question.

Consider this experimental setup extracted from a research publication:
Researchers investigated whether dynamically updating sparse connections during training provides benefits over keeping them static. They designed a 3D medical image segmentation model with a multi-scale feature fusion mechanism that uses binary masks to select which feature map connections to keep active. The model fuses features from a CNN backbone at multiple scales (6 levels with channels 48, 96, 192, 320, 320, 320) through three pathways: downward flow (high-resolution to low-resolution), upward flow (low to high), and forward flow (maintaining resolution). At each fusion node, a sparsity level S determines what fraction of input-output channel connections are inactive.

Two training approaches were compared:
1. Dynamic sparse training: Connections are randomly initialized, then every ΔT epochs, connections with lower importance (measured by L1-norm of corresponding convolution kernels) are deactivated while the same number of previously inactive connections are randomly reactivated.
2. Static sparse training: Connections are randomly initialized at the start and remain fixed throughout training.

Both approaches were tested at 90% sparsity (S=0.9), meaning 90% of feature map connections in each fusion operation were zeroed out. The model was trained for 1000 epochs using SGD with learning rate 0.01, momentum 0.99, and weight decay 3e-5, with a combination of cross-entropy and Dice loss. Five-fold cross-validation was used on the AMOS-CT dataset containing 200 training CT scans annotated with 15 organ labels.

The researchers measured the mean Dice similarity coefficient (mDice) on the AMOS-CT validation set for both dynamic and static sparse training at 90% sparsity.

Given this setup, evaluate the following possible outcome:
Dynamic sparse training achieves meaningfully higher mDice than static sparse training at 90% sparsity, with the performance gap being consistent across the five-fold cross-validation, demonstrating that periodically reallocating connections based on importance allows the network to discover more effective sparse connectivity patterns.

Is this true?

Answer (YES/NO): NO